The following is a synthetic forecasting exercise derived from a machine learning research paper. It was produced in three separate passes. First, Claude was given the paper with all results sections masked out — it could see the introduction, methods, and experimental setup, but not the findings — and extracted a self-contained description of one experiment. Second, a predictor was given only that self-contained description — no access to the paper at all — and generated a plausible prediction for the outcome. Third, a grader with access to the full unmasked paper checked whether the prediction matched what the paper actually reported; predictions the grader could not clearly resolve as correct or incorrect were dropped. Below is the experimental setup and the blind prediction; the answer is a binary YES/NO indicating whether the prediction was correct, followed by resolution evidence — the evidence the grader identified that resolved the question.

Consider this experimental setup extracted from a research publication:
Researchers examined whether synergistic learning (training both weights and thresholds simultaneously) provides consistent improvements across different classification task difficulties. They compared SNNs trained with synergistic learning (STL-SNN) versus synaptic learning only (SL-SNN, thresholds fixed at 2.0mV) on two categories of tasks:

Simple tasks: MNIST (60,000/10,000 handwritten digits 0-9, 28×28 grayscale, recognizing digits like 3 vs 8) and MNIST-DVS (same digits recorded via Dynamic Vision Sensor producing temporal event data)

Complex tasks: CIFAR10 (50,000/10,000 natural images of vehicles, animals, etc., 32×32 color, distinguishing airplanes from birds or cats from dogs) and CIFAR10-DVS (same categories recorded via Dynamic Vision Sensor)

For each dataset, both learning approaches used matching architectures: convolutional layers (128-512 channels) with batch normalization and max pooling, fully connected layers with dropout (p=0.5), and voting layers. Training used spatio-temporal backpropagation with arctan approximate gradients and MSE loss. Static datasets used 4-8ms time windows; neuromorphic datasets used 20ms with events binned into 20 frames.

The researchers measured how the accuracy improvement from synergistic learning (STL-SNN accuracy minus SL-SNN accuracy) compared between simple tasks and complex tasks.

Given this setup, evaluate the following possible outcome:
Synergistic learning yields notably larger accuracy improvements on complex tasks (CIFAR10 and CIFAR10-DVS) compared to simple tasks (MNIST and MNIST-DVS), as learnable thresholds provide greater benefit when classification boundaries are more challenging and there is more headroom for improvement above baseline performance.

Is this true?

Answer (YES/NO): YES